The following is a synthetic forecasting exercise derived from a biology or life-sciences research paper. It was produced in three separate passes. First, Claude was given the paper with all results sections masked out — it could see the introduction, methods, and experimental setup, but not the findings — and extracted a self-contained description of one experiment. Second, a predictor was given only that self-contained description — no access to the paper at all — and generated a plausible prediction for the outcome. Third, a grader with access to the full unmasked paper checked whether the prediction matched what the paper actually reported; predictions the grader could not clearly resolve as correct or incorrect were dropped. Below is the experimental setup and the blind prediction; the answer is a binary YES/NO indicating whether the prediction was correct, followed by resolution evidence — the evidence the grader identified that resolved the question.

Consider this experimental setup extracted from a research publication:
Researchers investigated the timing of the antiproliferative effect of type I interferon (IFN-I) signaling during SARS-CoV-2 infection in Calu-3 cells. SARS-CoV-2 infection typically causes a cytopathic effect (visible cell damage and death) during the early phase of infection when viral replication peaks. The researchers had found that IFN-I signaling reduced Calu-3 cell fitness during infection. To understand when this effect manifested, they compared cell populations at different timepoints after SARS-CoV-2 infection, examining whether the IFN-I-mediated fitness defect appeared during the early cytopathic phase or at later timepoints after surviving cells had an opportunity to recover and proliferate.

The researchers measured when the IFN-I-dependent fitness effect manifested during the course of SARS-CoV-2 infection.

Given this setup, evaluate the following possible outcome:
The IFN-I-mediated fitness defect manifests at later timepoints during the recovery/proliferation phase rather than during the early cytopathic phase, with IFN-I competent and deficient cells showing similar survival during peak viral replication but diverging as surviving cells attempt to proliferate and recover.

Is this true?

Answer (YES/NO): YES